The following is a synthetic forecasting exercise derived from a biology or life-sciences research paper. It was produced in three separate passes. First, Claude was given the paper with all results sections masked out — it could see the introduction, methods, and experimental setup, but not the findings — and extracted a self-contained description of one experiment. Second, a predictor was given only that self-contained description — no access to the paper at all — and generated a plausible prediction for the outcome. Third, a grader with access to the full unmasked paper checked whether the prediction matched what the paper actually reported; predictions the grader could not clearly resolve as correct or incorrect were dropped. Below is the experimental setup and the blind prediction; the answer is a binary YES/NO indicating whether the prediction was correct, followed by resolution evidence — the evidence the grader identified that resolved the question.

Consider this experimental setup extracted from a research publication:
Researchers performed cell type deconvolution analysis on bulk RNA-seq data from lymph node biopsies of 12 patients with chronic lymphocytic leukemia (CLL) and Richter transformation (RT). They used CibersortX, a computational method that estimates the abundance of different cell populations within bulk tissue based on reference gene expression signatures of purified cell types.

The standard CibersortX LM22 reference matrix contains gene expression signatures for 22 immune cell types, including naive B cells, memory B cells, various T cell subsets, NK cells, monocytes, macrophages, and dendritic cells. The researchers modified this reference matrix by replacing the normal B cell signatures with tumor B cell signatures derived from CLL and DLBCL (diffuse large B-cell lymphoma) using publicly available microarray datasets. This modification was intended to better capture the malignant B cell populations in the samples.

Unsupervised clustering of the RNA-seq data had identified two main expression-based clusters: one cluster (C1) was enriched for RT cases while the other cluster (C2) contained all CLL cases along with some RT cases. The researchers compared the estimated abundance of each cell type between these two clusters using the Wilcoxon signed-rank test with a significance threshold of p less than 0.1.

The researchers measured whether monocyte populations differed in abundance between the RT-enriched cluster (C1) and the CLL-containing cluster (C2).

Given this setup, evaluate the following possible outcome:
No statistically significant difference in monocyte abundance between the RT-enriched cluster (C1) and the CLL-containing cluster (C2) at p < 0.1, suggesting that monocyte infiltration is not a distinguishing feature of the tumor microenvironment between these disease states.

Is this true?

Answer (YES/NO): YES